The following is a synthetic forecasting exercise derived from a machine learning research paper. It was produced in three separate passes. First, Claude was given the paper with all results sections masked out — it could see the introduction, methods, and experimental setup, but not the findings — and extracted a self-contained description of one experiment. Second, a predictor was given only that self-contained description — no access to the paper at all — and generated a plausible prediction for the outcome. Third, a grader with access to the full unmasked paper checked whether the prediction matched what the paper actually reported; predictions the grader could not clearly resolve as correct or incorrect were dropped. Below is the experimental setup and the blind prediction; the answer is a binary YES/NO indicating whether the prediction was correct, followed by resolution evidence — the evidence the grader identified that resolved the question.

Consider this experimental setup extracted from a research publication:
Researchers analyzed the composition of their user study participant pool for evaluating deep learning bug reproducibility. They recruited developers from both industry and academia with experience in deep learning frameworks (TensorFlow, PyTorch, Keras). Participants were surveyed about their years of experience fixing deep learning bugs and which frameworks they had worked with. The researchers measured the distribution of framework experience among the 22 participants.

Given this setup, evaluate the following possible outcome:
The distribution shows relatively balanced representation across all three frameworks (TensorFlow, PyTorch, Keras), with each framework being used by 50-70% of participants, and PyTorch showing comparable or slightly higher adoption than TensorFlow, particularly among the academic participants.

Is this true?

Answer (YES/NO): NO